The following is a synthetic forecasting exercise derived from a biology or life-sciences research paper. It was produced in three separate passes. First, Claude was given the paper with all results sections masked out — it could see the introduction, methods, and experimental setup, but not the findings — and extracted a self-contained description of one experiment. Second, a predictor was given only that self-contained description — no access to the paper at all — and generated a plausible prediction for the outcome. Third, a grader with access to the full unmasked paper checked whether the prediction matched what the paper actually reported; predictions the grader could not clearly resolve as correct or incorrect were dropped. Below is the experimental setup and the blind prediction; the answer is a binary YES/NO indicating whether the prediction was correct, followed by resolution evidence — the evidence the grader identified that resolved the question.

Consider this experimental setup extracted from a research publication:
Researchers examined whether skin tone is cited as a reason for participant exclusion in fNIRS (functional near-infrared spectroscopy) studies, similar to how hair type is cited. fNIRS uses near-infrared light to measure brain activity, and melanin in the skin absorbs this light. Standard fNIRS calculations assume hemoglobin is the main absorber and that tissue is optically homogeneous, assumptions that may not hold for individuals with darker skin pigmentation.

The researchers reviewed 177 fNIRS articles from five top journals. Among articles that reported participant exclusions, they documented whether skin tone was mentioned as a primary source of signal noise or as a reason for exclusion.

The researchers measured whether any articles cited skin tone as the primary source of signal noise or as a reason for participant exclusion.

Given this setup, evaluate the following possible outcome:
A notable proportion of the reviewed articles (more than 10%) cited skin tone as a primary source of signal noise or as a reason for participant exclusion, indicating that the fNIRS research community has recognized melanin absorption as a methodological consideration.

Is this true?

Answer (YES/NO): NO